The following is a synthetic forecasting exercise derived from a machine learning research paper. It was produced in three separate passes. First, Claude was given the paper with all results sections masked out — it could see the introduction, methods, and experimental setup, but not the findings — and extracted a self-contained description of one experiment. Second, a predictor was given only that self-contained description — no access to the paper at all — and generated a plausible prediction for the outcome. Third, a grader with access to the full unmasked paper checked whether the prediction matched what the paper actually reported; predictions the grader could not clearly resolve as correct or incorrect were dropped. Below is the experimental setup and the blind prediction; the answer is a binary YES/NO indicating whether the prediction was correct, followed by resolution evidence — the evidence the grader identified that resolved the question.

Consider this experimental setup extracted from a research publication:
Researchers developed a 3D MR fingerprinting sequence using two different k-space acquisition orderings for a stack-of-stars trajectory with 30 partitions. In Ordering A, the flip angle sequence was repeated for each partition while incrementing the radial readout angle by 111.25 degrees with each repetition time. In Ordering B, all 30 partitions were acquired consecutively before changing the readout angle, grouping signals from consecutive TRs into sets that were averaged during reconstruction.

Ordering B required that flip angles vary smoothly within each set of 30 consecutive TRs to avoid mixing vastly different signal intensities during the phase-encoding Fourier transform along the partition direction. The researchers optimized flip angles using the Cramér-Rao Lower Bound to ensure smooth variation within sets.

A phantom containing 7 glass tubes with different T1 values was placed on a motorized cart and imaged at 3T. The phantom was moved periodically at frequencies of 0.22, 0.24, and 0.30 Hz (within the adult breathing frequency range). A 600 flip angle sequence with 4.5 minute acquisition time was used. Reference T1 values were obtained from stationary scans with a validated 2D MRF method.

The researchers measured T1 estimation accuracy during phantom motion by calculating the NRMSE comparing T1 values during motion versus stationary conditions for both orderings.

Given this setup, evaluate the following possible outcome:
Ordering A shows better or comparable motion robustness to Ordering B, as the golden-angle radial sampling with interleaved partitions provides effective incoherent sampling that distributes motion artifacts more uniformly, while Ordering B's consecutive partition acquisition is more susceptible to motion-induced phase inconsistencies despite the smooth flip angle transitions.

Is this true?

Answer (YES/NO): NO